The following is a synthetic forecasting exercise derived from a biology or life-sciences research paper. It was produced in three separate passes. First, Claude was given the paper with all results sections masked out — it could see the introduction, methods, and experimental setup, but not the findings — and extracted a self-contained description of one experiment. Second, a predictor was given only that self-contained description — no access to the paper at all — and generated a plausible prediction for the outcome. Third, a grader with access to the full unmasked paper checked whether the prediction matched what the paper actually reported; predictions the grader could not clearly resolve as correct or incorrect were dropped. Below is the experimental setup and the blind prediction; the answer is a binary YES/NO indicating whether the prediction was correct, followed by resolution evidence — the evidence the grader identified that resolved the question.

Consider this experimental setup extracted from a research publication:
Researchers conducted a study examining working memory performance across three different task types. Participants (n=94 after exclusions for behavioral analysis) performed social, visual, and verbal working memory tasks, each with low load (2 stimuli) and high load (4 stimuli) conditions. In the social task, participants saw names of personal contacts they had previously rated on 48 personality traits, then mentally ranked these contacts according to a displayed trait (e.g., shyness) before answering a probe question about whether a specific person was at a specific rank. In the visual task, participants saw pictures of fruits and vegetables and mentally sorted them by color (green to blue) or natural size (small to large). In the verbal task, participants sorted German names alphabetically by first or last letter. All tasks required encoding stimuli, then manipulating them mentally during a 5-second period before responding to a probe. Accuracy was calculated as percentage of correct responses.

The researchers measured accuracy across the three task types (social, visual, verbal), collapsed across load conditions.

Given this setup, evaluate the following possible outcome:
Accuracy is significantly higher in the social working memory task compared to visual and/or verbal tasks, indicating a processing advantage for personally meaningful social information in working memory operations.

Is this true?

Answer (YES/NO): NO